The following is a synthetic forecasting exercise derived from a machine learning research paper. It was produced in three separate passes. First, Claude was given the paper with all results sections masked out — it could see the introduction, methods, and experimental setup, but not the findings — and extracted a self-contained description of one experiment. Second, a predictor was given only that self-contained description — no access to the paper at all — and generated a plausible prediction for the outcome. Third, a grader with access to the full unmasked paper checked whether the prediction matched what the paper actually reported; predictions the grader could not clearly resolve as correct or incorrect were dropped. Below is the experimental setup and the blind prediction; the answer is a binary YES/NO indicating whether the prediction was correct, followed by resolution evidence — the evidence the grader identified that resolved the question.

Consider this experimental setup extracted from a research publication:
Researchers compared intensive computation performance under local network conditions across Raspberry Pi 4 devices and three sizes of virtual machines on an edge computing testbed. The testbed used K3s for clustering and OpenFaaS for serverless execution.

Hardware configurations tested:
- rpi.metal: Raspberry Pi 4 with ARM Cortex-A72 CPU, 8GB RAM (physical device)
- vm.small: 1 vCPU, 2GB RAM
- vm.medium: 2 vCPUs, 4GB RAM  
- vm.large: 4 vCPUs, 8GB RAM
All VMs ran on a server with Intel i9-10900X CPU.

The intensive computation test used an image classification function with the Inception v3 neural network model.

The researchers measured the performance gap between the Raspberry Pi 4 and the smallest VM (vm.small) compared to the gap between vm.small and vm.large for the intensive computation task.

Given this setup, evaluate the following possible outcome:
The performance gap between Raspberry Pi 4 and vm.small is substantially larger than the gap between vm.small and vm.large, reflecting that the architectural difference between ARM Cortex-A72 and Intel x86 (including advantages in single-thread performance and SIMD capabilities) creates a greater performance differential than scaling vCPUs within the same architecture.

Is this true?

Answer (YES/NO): YES